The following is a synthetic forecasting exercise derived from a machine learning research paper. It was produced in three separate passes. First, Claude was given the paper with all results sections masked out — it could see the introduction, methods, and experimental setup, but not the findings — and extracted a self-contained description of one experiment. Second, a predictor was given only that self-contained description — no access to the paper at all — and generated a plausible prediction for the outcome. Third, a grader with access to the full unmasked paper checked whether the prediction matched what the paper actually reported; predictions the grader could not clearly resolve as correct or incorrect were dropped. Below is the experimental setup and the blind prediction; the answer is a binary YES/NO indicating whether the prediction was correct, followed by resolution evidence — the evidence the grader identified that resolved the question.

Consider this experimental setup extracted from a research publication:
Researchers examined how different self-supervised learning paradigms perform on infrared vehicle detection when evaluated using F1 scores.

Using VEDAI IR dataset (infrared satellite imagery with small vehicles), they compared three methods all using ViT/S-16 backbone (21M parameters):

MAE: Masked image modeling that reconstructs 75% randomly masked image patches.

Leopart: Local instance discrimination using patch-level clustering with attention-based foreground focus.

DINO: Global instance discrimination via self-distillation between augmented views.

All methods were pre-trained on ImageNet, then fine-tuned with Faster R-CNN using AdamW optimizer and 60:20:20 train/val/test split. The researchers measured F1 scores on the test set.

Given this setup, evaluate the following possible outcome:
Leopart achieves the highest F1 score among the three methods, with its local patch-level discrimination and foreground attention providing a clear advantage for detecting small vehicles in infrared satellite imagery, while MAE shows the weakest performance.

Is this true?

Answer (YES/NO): NO